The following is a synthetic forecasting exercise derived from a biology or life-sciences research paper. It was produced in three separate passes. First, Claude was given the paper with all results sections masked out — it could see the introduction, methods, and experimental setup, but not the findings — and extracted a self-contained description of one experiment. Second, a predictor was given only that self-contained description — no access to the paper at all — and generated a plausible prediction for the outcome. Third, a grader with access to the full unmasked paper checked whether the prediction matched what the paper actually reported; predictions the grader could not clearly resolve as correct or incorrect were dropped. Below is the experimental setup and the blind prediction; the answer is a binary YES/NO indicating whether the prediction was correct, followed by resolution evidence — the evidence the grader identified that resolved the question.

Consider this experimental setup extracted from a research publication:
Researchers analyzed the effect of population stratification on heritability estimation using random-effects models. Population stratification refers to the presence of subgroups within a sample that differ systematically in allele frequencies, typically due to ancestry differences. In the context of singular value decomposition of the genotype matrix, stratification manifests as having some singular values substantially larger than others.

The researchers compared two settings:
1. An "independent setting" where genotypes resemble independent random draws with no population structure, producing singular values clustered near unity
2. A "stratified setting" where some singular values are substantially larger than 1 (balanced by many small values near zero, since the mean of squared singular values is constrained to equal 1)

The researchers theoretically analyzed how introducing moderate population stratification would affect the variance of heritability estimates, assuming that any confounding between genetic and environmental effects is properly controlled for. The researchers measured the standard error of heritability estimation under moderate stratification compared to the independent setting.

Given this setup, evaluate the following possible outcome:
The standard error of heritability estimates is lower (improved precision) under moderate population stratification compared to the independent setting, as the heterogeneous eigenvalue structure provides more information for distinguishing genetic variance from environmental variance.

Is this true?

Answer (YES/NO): YES